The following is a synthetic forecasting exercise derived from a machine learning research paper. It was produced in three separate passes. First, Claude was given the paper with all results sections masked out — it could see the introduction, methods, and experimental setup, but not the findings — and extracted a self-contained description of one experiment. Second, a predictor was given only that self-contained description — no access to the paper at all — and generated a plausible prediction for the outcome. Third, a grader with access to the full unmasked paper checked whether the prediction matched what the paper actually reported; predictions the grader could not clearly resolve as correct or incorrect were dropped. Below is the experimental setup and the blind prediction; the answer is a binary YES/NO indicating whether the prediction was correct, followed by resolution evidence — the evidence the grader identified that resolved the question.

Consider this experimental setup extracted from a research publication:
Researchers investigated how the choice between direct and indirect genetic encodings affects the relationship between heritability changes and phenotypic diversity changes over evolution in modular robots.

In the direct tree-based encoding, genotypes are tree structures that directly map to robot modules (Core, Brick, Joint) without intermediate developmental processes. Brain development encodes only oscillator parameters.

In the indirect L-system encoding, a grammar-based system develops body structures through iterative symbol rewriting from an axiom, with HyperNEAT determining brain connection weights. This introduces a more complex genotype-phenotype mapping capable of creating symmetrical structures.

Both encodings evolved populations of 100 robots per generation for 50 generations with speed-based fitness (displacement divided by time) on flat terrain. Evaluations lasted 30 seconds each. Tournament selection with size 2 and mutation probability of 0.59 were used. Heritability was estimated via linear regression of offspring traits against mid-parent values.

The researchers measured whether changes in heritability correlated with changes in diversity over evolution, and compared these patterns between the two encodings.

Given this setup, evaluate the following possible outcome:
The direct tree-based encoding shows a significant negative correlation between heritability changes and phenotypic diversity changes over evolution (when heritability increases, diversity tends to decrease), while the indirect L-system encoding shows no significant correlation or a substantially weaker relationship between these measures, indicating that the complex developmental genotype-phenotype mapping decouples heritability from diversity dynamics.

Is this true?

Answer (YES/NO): NO